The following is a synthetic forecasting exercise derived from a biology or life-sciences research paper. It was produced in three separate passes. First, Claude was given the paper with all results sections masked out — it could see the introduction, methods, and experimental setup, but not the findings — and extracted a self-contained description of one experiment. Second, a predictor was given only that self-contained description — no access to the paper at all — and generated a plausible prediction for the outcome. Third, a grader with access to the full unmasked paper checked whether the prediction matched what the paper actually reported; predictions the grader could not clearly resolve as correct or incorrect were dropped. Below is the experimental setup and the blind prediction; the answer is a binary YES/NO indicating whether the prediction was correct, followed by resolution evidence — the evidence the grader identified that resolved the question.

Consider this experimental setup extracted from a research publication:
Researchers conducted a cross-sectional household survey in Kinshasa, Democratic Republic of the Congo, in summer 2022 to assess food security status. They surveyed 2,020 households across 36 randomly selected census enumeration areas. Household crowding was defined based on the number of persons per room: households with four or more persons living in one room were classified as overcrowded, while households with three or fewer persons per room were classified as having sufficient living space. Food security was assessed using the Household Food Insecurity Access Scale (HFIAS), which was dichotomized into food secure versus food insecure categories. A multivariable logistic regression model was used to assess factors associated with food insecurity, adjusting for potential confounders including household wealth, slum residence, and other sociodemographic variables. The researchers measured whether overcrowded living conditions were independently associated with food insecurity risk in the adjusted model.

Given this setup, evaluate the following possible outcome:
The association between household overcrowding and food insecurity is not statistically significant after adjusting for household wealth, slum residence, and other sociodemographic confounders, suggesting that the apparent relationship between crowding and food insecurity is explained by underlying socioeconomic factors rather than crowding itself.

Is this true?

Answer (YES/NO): NO